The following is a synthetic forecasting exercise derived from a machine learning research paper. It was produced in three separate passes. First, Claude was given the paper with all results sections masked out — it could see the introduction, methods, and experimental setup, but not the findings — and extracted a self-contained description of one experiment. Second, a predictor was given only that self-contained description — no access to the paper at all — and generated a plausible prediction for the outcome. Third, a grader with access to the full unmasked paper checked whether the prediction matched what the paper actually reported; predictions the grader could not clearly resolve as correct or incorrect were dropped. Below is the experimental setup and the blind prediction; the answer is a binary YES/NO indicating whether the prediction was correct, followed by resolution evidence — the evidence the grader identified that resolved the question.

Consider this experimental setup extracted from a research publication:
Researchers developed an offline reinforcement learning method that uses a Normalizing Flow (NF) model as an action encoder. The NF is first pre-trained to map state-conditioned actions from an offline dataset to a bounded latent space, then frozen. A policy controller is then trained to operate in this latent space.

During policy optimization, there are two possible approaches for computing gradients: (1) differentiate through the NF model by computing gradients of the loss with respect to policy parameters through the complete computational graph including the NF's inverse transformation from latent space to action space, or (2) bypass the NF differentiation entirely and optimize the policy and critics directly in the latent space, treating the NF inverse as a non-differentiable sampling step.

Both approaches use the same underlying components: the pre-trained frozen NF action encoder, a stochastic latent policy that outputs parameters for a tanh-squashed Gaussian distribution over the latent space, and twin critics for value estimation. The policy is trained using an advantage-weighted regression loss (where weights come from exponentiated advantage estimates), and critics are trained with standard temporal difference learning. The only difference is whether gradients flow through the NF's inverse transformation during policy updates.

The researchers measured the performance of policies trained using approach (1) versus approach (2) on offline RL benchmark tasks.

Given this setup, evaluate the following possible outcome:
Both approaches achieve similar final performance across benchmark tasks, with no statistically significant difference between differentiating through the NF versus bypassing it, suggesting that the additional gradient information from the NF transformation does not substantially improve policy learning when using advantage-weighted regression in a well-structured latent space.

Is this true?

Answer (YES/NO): NO